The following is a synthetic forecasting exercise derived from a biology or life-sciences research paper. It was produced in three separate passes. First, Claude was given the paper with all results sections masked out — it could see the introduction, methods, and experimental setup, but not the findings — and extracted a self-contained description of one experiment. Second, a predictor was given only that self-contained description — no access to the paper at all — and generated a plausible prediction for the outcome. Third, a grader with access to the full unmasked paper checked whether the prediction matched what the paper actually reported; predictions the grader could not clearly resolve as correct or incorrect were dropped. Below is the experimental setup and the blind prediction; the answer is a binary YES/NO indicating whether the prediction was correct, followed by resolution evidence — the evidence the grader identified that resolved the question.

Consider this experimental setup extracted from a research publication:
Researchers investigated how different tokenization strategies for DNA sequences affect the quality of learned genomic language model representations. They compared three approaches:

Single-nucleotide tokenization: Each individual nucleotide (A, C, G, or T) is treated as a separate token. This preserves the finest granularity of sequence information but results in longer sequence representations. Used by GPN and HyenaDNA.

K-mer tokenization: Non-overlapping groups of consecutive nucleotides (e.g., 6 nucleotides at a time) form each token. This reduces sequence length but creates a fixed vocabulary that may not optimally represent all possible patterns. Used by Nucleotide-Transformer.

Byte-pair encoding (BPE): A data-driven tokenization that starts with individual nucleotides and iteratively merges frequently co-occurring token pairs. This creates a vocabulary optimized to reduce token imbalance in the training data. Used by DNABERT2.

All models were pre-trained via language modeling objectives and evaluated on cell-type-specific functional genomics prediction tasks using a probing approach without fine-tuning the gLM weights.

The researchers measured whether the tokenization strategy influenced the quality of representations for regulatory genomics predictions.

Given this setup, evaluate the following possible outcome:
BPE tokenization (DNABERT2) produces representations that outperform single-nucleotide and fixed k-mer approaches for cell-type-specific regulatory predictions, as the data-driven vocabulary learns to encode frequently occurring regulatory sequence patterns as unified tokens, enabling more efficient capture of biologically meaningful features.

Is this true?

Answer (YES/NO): NO